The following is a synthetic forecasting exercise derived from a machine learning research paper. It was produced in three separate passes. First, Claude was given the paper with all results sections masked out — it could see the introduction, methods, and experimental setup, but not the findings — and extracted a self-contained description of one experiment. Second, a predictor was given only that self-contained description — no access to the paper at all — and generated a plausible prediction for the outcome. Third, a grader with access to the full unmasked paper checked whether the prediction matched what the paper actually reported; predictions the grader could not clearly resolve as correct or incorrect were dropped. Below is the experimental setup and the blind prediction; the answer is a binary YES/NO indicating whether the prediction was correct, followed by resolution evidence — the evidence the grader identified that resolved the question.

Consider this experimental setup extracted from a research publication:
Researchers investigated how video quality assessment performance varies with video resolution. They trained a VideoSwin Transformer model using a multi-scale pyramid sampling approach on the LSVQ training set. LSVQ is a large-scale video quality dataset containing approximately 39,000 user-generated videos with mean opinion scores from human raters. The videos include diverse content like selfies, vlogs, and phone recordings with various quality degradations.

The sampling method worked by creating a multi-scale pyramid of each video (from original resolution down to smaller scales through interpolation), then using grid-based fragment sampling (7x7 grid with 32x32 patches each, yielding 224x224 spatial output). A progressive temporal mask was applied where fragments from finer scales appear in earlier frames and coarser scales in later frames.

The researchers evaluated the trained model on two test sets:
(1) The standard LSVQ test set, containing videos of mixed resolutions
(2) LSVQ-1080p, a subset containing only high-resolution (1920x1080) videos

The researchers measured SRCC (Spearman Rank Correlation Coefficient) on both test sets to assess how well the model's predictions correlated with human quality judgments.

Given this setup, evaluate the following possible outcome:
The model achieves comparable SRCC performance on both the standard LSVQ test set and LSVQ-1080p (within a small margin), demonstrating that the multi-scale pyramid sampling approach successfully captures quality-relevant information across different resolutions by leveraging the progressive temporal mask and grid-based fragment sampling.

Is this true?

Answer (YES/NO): NO